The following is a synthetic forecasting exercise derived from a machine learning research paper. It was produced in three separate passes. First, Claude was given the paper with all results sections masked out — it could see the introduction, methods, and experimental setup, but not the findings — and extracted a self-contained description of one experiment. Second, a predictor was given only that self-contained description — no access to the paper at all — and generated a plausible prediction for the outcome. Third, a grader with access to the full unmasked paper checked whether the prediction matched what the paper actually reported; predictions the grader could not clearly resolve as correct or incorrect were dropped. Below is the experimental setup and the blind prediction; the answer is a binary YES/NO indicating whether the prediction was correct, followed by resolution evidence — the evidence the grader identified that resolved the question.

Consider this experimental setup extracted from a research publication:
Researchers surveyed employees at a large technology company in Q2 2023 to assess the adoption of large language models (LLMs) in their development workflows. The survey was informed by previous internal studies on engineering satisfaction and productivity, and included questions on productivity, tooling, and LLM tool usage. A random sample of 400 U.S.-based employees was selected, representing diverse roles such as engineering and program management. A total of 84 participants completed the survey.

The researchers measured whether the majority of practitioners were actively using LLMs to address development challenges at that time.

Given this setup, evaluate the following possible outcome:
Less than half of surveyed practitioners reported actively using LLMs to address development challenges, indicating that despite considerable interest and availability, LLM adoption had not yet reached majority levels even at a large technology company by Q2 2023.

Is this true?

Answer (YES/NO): YES